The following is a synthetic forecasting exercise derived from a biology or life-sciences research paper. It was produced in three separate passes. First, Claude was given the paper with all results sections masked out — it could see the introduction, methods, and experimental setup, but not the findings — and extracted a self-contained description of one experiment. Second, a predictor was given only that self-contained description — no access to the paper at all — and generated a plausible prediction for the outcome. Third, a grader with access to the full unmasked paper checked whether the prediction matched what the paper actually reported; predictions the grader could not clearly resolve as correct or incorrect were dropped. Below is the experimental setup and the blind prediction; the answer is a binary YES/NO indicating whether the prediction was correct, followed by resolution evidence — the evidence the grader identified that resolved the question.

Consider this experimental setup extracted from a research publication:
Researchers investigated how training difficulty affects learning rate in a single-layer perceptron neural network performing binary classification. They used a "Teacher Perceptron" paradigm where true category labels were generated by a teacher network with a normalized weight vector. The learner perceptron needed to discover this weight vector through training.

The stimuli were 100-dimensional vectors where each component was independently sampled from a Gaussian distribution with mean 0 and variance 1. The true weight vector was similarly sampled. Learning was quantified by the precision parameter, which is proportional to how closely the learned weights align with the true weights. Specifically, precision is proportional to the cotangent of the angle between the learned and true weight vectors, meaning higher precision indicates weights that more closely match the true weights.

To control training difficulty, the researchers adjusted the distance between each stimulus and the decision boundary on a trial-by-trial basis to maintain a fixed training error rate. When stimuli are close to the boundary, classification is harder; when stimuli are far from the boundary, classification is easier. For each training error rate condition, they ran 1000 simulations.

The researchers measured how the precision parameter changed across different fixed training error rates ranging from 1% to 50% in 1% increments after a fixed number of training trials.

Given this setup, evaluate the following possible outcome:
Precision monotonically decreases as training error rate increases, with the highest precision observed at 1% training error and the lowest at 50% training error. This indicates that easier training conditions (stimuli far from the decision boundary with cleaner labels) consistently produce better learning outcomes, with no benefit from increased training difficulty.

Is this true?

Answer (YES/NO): NO